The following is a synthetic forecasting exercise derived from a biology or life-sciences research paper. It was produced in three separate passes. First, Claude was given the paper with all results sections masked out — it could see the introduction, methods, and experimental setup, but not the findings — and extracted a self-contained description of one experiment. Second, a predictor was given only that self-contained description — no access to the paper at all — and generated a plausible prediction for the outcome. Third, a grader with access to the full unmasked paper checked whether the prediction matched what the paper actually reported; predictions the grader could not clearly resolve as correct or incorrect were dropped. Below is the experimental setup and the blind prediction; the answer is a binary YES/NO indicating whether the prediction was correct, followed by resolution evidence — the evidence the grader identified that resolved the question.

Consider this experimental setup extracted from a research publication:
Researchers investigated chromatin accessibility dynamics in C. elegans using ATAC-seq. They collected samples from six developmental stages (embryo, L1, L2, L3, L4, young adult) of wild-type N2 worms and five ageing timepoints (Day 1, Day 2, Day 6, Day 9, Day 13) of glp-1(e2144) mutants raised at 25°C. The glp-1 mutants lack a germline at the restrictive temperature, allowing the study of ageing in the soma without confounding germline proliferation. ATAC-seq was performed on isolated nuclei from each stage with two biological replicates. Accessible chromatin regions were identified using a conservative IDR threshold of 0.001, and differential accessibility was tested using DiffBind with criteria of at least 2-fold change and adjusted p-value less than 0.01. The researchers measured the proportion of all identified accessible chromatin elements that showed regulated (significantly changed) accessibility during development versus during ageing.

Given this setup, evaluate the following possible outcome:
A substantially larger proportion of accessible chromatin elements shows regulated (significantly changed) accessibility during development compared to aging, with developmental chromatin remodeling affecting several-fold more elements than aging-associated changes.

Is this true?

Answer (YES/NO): YES